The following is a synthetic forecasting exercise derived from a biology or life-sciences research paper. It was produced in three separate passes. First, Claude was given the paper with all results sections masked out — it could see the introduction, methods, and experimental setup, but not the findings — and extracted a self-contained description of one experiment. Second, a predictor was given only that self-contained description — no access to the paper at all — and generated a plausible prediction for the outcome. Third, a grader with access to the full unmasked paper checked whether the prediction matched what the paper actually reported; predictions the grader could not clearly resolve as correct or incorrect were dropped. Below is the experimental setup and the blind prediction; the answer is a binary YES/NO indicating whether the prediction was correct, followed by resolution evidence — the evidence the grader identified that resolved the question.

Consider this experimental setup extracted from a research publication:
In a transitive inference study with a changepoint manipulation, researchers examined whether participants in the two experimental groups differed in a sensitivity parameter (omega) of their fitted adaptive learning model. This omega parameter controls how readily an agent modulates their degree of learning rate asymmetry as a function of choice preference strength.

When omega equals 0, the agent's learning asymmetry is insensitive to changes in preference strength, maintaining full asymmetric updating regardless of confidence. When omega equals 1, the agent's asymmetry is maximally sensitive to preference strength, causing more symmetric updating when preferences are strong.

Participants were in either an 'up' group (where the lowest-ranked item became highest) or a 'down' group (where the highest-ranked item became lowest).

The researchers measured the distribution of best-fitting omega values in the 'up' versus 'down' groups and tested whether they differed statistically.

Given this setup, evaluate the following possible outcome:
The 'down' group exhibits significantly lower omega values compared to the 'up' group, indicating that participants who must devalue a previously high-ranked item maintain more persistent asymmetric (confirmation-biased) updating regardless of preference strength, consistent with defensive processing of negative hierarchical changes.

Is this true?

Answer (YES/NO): NO